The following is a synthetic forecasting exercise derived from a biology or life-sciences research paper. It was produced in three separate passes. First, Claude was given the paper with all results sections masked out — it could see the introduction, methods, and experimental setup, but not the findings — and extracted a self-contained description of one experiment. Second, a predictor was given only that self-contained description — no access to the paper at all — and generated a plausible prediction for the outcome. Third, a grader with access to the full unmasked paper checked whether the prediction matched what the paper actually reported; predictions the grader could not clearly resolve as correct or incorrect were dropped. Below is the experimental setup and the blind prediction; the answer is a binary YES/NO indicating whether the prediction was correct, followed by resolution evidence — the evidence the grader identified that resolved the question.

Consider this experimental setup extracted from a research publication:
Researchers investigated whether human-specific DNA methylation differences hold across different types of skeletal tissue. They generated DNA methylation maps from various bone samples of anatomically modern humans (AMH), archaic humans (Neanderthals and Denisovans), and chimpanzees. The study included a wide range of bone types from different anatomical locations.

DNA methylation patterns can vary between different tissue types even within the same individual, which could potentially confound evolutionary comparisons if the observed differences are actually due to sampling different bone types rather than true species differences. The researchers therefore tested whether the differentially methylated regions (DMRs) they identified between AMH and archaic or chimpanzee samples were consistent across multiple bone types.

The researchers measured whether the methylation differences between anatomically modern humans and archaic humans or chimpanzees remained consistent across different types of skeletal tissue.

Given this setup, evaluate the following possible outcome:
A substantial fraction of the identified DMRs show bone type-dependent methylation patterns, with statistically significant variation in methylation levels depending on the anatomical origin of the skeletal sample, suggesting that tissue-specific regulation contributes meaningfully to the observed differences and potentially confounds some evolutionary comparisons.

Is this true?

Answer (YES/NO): NO